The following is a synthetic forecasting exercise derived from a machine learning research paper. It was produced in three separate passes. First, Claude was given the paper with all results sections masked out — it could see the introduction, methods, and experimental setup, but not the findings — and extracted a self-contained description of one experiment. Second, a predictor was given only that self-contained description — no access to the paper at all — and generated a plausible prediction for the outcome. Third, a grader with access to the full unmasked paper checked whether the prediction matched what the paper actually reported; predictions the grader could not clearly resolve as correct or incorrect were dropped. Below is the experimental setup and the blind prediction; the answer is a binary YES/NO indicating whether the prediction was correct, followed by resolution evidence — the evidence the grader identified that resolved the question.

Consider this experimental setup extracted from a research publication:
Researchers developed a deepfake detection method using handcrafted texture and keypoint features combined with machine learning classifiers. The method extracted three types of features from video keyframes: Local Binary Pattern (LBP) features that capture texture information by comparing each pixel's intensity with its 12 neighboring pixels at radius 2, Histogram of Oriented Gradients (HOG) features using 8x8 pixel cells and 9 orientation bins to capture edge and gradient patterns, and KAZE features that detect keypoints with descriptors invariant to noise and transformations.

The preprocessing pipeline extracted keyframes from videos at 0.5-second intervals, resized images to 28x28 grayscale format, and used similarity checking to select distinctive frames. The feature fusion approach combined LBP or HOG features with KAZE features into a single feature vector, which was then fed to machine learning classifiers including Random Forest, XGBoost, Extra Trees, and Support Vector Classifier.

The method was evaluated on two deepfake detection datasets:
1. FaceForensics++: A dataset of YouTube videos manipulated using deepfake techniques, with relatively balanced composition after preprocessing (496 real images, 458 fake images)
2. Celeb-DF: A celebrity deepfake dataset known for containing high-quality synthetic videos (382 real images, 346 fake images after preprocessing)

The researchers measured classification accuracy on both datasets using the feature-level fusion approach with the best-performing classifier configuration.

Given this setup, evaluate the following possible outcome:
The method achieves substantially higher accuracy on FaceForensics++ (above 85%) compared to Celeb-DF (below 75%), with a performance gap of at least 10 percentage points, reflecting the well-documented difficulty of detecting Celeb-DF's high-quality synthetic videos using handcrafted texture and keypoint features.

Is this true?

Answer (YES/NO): NO